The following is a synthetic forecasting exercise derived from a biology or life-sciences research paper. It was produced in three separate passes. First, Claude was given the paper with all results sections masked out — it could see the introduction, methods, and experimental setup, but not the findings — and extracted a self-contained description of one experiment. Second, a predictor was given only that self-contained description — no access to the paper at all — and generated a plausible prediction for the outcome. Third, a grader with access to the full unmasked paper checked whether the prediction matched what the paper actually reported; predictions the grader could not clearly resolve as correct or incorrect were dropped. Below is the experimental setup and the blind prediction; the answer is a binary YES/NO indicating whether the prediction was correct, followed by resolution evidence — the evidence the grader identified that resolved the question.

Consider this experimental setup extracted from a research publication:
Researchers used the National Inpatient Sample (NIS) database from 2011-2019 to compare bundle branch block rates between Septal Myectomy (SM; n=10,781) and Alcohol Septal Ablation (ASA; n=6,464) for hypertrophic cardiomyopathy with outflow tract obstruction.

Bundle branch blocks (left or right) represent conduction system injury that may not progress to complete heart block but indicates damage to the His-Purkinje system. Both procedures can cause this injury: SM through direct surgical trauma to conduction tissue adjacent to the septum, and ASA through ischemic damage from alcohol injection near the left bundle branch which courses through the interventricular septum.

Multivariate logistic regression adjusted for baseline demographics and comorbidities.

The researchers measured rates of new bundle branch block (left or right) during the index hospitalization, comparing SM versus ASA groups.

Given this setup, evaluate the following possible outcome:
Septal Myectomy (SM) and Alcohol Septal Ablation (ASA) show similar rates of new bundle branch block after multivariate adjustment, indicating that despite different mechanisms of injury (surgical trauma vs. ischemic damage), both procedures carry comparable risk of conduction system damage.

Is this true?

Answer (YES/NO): NO